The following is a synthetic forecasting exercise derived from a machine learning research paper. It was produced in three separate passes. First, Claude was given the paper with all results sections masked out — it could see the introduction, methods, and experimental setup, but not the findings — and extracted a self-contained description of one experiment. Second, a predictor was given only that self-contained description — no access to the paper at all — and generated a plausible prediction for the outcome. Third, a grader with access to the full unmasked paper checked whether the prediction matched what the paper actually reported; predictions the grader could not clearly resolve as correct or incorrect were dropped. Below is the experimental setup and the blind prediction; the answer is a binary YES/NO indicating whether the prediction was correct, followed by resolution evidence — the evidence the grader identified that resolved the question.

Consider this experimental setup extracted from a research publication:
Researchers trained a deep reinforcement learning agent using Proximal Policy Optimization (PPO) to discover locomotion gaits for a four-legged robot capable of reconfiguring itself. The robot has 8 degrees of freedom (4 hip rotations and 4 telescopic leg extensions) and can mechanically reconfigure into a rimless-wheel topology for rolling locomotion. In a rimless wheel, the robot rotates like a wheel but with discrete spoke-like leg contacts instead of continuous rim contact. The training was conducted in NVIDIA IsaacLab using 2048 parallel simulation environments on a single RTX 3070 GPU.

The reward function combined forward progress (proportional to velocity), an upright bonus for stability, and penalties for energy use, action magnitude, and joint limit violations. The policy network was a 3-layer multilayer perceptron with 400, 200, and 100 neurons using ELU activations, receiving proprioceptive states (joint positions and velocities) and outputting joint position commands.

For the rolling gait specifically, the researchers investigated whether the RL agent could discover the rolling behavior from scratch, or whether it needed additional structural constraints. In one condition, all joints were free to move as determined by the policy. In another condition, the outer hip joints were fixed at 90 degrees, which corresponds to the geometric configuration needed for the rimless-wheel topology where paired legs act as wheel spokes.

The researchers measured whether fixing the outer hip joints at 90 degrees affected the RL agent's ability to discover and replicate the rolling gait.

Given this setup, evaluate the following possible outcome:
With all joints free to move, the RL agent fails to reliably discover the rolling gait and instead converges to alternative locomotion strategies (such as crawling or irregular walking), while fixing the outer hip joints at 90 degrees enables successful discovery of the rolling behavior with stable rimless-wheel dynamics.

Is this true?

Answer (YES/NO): NO